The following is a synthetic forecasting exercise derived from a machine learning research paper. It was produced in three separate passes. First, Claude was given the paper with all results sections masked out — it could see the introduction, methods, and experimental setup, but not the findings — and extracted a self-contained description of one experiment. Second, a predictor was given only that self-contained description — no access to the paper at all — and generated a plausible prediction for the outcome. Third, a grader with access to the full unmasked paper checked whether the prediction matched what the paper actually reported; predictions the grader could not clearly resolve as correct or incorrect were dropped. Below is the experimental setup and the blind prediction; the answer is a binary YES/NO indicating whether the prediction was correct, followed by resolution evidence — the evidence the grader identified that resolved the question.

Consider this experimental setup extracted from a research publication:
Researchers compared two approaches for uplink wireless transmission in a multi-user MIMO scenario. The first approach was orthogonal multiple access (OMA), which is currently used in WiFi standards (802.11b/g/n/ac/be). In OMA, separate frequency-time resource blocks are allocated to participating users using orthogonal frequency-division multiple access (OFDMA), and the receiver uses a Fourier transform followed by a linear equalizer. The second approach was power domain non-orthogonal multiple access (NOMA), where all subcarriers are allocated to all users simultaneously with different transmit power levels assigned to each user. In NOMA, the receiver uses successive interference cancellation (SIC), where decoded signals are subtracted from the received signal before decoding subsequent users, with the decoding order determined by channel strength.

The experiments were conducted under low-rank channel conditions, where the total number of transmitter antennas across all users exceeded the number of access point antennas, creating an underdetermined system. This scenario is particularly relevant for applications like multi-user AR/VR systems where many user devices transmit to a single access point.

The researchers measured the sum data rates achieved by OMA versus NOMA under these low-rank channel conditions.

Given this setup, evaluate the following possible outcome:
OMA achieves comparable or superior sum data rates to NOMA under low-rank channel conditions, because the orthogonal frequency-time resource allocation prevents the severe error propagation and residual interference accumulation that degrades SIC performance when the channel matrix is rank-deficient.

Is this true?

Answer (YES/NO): NO